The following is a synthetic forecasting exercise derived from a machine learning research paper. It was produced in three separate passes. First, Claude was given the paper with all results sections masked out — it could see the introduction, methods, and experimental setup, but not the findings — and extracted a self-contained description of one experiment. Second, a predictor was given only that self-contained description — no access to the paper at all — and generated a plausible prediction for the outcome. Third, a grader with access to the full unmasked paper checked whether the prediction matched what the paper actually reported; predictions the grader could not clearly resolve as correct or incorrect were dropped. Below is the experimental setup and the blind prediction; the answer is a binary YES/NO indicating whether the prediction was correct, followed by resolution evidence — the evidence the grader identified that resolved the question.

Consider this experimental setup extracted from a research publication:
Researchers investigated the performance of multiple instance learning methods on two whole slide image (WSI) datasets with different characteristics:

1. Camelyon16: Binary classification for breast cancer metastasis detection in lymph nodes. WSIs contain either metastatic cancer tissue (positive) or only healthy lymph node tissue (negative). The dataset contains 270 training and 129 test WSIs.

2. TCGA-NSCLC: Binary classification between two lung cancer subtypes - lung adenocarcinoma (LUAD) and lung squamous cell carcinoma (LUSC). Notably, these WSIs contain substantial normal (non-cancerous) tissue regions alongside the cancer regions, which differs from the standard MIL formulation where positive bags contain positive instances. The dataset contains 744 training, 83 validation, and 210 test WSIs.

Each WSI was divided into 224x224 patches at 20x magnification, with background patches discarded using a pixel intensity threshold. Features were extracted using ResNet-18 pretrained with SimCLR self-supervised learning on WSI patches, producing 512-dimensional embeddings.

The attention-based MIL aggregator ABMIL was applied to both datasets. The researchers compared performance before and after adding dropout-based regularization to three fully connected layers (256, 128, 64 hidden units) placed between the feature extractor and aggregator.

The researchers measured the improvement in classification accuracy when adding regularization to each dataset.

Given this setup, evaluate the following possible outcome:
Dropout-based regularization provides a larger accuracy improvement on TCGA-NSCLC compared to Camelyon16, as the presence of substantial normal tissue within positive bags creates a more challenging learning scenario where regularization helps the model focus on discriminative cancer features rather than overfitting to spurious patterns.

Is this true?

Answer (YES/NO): NO